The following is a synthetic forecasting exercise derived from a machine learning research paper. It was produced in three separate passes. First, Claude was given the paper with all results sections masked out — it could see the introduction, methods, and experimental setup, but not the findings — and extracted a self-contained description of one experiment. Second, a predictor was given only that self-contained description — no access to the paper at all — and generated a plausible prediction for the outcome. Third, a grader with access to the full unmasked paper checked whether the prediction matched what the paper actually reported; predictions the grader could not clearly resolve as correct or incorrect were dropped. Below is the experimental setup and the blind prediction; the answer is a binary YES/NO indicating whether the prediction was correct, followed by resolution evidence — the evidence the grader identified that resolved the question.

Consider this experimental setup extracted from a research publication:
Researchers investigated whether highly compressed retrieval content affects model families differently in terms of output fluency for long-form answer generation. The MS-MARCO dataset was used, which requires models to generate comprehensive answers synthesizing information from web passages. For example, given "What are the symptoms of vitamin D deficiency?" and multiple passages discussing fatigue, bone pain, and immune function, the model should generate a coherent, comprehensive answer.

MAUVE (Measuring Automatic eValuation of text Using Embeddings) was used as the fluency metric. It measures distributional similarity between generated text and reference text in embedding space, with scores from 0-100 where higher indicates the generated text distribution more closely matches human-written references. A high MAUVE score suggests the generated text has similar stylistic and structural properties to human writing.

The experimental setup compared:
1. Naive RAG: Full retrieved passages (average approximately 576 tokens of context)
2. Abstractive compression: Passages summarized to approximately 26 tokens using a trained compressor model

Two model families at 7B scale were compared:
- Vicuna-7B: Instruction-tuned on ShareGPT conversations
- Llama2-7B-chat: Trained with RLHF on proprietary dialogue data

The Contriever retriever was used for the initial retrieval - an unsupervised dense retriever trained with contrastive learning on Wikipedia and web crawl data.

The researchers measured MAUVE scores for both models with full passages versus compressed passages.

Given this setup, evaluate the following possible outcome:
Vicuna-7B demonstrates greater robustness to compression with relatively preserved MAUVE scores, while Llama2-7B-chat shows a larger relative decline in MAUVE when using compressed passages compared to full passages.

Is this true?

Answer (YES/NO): YES